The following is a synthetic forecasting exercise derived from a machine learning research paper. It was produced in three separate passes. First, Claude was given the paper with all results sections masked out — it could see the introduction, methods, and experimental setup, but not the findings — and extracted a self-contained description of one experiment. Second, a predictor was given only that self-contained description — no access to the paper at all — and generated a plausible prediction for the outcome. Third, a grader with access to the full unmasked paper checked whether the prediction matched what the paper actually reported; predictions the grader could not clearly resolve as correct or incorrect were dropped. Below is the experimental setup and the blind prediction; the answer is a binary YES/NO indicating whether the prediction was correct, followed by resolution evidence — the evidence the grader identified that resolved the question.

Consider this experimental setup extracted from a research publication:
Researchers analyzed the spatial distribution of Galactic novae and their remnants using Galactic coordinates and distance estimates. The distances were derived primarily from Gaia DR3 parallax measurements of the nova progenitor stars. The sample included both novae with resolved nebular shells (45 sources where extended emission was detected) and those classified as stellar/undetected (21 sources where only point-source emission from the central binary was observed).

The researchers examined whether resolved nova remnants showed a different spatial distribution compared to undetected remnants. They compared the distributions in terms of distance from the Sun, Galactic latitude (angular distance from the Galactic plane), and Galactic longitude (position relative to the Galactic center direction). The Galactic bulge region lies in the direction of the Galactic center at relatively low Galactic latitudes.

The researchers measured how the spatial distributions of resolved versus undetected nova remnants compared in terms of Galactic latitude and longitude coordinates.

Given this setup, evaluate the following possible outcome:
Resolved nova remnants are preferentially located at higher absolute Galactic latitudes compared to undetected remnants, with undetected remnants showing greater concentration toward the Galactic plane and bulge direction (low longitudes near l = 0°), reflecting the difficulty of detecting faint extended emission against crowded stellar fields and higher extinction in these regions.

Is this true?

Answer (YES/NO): NO